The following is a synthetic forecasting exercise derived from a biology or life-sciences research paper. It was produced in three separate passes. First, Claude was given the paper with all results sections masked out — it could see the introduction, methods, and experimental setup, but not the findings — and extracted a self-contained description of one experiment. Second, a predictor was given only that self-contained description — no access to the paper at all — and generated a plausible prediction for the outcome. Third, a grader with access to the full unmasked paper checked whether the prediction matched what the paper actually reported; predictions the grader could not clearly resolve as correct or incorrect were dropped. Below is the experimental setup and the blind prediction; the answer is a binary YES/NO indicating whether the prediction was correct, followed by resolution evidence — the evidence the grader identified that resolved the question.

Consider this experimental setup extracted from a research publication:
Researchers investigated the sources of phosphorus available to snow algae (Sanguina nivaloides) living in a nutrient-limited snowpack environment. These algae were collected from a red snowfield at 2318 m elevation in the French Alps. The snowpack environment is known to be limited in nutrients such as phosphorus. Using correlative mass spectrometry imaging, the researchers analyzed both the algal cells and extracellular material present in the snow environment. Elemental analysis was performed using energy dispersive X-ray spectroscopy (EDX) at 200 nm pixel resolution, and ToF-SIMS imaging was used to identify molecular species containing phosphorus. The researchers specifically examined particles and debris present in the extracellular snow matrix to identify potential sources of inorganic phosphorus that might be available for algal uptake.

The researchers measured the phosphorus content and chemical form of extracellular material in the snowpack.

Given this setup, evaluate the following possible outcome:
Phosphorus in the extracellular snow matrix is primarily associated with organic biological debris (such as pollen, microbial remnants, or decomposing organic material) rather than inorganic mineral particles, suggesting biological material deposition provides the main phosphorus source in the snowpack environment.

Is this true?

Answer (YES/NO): NO